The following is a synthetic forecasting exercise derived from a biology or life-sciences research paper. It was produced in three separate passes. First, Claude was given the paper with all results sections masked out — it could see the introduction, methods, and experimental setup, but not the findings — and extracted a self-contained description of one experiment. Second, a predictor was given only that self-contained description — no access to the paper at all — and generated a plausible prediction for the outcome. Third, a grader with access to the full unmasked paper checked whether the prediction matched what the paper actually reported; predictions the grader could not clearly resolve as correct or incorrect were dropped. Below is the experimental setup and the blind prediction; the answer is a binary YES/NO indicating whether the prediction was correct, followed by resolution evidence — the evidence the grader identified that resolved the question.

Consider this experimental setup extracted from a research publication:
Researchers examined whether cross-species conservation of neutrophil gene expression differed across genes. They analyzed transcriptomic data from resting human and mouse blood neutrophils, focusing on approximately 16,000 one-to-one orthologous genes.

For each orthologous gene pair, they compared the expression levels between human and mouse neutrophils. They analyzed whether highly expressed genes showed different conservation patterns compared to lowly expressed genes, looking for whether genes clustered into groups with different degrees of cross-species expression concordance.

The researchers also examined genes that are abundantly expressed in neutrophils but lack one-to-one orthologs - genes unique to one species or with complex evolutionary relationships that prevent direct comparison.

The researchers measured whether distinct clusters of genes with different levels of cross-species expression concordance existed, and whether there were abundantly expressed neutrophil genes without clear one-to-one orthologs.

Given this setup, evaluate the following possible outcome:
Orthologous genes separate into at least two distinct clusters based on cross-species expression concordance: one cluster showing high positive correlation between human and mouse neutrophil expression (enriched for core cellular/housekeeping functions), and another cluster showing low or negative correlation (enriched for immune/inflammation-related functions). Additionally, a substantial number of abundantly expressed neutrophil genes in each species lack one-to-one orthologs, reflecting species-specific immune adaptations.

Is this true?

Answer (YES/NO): NO